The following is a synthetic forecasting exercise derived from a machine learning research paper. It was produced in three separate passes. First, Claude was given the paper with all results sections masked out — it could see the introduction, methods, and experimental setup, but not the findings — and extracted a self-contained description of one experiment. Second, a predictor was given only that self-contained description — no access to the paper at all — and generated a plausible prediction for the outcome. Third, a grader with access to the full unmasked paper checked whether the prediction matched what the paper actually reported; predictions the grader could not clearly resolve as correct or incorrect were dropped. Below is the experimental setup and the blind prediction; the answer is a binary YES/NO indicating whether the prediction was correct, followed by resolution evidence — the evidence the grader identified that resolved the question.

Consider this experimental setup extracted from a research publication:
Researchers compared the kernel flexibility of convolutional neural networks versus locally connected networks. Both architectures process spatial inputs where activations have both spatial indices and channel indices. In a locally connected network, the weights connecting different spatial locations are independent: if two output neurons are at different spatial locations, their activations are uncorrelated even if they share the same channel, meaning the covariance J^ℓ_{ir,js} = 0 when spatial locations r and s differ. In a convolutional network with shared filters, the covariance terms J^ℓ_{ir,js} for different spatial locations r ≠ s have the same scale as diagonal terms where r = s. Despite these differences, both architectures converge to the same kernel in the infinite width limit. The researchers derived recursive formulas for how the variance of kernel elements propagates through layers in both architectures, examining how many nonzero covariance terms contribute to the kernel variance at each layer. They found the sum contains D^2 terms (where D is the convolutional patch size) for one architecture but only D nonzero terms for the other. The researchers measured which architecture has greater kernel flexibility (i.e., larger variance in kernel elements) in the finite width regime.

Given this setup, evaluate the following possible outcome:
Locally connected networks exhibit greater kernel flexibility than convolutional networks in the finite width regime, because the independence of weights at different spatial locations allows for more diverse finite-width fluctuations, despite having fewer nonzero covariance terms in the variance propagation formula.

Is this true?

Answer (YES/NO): NO